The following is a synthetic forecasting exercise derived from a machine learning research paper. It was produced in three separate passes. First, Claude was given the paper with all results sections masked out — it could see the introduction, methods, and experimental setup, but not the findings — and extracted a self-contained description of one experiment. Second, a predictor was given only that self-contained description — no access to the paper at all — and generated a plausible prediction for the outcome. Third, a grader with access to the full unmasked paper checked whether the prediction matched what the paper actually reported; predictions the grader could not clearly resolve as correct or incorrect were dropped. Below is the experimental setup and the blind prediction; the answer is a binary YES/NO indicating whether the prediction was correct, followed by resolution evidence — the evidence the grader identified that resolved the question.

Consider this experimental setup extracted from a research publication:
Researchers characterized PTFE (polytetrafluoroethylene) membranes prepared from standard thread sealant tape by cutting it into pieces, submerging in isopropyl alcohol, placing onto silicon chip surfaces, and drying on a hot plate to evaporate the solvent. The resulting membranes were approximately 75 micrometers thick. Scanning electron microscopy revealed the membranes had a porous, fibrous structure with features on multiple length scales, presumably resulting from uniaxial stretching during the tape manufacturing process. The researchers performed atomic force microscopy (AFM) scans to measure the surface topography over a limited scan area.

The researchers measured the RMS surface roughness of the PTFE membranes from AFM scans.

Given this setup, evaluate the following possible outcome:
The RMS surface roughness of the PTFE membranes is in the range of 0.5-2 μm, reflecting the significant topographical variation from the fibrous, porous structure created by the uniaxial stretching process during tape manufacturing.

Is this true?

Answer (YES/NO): NO